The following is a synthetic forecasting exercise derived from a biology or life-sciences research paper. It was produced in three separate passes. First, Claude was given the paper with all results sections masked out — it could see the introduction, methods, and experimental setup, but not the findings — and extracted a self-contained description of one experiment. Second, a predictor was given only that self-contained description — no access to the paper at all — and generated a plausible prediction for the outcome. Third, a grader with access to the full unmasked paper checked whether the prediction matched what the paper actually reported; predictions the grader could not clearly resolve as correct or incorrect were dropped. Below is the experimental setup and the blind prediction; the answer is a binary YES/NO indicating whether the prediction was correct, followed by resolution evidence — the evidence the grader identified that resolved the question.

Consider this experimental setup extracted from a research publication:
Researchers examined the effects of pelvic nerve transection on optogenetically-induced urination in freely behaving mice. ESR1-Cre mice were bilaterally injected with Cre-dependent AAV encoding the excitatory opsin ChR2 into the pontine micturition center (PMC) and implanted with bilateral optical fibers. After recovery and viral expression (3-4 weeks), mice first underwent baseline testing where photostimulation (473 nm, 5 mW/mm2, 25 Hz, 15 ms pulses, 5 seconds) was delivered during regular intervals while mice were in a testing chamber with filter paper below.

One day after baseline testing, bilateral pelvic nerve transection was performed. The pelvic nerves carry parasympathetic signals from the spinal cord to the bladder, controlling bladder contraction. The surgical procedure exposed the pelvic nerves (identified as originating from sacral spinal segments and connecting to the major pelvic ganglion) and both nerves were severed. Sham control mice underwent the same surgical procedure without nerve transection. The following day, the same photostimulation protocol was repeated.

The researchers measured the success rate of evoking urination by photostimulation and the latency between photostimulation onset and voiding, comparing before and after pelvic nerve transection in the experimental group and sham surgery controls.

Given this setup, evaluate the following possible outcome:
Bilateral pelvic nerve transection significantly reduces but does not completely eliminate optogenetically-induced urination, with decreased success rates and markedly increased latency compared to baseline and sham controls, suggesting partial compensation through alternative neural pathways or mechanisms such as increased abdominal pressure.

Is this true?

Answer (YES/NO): NO